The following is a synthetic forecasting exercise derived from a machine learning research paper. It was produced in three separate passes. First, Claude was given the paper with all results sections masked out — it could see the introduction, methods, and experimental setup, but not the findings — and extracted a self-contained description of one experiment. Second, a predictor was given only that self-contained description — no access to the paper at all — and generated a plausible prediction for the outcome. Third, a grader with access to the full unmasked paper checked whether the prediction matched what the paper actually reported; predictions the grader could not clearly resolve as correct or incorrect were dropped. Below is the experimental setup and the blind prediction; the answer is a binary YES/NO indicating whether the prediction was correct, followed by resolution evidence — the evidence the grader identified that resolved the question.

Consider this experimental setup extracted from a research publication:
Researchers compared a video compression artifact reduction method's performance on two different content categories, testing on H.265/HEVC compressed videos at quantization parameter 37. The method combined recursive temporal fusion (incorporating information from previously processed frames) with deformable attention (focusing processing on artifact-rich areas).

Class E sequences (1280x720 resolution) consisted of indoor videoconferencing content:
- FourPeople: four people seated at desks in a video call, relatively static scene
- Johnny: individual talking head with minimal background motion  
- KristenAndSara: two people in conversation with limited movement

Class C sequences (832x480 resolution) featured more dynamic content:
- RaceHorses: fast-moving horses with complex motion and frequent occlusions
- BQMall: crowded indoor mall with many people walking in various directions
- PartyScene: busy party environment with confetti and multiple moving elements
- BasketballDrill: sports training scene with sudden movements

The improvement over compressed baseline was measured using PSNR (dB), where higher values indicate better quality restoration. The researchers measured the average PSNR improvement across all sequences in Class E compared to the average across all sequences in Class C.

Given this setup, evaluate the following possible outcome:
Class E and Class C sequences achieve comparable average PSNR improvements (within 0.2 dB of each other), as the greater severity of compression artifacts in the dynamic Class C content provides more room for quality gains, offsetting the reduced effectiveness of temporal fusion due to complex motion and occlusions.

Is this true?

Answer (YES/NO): NO